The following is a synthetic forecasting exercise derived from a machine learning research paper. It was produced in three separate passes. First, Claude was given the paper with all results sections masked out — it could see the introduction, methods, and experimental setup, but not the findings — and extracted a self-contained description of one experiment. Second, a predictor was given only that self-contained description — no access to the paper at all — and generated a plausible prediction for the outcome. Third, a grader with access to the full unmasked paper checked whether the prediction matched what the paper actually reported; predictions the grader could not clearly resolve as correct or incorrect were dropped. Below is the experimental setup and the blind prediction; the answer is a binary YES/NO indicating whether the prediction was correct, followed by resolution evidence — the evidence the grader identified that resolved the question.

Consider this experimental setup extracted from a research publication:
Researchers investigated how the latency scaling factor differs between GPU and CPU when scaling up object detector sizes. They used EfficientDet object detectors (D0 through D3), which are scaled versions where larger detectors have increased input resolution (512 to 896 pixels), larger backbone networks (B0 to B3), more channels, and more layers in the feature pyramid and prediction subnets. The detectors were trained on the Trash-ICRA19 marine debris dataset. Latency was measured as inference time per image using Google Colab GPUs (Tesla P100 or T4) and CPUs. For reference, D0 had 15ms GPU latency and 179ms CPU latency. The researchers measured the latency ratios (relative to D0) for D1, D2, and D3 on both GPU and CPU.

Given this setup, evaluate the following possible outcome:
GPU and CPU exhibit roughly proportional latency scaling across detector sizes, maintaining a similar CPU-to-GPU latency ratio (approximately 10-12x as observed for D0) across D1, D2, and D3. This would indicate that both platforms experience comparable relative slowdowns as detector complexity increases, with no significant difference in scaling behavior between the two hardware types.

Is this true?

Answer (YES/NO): NO